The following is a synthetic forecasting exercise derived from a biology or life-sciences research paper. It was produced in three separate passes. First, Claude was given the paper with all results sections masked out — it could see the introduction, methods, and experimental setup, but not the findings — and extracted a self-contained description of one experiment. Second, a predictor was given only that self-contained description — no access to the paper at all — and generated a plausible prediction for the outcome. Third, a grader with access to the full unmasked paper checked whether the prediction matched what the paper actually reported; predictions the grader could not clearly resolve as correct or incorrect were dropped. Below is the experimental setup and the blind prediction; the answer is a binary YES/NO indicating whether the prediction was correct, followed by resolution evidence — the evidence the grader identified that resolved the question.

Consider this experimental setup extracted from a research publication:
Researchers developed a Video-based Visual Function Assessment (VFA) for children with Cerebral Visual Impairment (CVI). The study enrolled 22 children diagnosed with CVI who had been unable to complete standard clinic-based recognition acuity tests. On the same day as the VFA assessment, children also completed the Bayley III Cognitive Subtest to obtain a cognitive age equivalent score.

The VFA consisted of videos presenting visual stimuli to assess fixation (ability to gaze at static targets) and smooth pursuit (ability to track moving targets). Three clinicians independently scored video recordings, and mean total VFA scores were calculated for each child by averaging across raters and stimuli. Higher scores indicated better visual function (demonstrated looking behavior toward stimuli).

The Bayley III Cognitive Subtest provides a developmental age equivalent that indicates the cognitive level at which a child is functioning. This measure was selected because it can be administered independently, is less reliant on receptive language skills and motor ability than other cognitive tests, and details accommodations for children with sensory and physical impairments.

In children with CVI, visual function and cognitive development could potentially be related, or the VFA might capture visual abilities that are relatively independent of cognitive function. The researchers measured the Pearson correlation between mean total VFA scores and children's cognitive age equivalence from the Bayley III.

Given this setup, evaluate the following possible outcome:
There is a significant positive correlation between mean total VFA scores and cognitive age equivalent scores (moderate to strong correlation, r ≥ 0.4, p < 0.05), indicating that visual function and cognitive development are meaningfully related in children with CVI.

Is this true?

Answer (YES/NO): YES